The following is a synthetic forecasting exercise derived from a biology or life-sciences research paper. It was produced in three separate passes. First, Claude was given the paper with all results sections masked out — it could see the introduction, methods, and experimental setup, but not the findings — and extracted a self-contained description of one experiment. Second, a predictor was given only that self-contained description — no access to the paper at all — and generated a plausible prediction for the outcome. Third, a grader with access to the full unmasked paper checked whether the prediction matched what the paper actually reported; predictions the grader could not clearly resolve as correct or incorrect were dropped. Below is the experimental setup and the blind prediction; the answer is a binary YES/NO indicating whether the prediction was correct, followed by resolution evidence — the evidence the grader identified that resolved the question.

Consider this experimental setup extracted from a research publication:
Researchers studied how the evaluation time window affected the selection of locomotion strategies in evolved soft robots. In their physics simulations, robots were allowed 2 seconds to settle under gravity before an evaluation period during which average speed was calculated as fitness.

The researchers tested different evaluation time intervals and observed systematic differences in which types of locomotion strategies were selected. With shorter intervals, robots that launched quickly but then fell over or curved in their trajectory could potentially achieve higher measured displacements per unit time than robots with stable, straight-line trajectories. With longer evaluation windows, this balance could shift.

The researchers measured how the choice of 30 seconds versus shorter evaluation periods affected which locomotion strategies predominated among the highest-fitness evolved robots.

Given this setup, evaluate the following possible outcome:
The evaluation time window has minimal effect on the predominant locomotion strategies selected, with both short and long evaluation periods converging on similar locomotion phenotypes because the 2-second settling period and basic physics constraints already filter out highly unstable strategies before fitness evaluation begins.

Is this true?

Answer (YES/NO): NO